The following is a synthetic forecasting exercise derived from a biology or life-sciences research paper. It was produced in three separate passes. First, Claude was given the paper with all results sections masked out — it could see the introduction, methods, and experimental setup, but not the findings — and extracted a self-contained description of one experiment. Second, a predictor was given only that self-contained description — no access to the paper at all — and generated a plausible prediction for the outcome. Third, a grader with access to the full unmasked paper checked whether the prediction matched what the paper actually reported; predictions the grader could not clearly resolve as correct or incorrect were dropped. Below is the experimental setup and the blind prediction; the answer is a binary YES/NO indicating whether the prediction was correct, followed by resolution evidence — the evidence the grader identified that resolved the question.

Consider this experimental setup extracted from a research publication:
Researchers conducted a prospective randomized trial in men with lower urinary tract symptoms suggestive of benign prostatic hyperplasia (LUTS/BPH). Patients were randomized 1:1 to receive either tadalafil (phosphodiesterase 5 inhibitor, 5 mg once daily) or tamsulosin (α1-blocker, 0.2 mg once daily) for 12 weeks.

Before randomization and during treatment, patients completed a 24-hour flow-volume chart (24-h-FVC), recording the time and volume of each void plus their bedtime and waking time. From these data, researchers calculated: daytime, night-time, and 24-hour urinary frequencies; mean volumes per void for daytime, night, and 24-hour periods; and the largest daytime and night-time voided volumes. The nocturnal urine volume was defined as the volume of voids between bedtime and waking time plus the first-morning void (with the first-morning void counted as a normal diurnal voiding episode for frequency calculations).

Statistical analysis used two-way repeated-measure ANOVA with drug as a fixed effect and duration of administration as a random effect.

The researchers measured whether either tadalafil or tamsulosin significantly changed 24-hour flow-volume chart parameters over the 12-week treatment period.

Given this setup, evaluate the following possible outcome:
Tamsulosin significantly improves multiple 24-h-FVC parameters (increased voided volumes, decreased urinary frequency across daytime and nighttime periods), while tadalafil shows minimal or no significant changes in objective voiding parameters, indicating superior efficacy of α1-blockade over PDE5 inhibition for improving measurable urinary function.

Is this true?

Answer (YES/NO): NO